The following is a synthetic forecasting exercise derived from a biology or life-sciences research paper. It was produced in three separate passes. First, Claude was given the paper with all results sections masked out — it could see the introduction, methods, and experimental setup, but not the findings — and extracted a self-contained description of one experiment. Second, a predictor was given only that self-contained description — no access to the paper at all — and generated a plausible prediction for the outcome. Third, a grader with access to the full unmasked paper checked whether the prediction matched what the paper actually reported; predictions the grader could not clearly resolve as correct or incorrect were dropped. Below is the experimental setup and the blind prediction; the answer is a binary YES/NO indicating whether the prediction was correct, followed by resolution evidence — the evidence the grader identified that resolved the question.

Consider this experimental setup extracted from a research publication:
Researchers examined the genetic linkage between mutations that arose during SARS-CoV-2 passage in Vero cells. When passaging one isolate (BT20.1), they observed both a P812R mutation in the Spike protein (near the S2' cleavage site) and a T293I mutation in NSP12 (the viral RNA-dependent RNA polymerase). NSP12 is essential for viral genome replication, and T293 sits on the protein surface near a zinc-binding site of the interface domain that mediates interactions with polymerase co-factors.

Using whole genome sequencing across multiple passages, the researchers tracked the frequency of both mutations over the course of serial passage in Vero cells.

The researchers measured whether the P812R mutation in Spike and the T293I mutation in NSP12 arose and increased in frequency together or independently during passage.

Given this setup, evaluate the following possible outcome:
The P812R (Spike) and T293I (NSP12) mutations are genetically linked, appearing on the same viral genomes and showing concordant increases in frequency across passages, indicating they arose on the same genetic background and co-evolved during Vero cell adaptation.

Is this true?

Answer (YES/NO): YES